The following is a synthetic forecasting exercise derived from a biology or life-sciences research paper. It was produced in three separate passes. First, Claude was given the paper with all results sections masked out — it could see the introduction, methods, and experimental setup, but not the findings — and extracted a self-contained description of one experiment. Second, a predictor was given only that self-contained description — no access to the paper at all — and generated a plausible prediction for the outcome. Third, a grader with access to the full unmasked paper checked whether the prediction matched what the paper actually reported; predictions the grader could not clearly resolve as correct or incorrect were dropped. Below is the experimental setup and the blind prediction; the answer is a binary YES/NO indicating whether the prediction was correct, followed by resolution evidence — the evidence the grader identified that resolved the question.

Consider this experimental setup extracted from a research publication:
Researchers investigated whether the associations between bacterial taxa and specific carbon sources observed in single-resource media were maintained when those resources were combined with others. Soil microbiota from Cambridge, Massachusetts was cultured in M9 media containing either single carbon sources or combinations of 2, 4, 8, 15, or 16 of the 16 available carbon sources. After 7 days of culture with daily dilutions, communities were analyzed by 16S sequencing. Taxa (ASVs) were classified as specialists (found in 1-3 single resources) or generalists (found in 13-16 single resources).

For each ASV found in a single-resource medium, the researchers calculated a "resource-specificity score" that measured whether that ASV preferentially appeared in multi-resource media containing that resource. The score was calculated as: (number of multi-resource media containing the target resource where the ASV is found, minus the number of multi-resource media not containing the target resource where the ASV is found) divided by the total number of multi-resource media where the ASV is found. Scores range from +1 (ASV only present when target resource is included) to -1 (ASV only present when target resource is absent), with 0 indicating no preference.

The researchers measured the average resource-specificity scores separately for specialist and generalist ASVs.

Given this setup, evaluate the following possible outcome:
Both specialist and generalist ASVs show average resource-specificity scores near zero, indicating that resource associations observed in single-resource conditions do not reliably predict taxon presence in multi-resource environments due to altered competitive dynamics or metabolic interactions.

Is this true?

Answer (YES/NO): NO